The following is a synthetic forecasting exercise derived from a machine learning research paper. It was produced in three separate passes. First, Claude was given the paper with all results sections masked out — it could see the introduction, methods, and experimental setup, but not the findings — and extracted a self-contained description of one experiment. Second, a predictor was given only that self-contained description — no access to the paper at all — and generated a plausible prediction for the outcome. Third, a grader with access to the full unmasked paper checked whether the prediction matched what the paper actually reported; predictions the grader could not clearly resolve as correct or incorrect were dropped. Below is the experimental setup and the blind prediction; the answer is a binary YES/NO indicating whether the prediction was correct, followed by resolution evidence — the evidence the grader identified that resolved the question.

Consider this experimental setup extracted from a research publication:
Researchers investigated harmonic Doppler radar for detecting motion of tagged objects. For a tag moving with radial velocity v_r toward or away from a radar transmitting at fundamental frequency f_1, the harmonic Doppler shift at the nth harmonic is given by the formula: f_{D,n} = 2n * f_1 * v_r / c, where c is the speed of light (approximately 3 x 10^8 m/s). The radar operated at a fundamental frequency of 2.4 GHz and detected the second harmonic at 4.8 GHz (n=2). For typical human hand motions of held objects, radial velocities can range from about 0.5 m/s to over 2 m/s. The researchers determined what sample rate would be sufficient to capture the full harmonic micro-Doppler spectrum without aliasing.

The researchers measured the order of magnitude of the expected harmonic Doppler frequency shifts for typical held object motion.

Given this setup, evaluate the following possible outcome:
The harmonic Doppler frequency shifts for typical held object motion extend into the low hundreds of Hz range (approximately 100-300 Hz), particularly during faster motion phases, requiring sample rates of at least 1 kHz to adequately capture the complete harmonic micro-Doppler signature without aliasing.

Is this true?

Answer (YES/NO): NO